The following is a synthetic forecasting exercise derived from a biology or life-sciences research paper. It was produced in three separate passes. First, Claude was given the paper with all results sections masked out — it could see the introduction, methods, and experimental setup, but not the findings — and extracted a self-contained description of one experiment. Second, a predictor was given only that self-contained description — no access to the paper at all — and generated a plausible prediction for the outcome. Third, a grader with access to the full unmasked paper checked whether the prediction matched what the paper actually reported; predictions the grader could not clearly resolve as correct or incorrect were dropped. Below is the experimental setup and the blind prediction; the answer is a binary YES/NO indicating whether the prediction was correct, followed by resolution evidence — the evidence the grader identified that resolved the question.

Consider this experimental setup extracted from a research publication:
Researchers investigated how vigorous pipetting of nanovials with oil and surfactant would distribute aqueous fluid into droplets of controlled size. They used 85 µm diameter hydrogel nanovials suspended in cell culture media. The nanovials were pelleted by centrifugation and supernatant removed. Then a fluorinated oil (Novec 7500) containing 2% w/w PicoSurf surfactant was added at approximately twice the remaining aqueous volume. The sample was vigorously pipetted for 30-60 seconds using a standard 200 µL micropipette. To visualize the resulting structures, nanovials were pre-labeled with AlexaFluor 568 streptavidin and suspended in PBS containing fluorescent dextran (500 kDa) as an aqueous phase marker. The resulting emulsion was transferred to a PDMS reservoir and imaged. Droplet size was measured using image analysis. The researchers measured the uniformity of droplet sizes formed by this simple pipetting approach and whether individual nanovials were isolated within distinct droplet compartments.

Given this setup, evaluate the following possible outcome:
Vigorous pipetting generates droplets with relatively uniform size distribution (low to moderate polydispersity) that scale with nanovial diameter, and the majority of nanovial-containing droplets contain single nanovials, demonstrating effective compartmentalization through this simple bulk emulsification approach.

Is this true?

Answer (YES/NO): YES